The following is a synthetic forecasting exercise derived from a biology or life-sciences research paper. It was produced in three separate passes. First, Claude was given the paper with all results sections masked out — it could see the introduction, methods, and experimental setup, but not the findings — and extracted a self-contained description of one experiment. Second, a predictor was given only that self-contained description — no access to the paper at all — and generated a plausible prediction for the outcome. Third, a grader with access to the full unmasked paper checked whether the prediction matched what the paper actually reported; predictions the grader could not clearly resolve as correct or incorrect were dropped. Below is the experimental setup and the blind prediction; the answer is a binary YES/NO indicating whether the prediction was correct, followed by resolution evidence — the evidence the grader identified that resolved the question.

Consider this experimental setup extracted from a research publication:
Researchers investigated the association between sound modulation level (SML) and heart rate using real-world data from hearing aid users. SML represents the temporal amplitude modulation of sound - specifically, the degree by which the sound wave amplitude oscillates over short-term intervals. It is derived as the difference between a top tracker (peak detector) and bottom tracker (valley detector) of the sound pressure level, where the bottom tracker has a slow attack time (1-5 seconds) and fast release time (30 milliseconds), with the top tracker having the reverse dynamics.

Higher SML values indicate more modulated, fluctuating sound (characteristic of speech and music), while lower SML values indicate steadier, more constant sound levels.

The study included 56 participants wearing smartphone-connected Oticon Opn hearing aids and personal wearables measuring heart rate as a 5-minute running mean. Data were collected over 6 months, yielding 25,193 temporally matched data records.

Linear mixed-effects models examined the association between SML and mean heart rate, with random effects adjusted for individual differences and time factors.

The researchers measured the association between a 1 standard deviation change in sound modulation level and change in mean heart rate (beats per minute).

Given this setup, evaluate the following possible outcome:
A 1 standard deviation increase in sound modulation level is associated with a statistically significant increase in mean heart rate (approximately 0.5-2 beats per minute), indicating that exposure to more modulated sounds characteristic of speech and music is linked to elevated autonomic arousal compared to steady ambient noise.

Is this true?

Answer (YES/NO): YES